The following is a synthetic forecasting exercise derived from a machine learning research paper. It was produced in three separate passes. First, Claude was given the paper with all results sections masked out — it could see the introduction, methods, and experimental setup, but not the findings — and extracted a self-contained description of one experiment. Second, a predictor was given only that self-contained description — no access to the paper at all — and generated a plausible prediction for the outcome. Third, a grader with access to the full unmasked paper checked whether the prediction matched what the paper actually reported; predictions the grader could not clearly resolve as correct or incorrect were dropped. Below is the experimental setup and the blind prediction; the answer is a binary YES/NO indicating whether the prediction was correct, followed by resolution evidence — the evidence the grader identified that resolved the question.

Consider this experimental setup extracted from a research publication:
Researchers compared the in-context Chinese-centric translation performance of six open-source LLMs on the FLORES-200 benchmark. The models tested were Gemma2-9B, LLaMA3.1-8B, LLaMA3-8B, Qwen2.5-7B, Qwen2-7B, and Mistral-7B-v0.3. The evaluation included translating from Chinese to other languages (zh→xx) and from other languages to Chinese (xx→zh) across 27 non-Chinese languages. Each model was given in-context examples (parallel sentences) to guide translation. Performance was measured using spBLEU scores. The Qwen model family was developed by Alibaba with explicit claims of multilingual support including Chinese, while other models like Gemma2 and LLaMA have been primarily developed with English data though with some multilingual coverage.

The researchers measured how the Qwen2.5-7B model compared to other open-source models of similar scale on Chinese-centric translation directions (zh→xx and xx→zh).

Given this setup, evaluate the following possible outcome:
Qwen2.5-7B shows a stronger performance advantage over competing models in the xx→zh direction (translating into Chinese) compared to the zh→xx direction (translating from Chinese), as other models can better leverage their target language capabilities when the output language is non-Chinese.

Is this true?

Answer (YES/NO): NO